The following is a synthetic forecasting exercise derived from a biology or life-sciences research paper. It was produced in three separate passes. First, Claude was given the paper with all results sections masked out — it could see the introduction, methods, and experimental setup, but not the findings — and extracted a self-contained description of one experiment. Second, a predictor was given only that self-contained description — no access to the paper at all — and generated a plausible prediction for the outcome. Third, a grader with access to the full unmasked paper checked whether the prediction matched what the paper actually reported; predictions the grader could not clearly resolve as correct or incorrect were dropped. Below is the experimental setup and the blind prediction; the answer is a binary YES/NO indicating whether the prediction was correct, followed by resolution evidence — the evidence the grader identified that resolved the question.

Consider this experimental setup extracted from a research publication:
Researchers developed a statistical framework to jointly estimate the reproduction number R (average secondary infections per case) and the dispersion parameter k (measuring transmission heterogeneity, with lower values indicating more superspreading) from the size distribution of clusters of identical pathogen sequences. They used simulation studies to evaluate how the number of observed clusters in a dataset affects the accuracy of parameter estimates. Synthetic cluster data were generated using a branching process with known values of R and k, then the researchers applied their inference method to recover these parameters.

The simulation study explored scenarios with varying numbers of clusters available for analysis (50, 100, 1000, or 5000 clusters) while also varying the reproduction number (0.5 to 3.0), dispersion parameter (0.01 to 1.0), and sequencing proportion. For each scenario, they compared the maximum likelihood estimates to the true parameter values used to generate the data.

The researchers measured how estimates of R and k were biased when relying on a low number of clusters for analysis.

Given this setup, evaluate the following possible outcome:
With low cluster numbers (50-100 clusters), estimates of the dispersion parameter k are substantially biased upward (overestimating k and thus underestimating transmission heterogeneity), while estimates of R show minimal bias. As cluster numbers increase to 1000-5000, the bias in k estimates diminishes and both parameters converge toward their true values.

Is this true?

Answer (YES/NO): NO